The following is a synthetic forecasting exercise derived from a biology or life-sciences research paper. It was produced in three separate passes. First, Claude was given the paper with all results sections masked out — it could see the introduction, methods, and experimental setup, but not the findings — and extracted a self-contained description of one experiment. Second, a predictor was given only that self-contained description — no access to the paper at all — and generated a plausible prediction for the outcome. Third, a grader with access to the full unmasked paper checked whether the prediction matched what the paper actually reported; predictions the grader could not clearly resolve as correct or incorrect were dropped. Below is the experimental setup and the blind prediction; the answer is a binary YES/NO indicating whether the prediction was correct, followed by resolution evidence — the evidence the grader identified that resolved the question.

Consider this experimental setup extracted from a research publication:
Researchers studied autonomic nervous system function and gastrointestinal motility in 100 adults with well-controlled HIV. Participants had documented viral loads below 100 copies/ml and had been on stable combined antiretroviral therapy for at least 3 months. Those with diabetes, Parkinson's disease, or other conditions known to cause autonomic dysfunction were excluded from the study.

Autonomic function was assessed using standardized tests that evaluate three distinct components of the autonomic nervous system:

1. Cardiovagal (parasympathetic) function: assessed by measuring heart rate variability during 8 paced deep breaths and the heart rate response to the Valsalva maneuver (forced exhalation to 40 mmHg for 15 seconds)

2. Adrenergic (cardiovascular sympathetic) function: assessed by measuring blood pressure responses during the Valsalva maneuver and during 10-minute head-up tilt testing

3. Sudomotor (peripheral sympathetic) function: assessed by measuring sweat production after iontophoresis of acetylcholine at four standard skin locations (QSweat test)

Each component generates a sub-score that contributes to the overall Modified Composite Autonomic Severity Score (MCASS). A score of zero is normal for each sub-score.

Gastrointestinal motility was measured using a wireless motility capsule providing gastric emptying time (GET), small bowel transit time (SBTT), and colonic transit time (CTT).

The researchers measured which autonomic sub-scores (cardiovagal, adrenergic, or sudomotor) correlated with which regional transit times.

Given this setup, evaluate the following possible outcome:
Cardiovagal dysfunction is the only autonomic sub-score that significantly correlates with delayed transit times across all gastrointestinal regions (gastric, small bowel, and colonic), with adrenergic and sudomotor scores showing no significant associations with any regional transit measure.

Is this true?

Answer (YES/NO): NO